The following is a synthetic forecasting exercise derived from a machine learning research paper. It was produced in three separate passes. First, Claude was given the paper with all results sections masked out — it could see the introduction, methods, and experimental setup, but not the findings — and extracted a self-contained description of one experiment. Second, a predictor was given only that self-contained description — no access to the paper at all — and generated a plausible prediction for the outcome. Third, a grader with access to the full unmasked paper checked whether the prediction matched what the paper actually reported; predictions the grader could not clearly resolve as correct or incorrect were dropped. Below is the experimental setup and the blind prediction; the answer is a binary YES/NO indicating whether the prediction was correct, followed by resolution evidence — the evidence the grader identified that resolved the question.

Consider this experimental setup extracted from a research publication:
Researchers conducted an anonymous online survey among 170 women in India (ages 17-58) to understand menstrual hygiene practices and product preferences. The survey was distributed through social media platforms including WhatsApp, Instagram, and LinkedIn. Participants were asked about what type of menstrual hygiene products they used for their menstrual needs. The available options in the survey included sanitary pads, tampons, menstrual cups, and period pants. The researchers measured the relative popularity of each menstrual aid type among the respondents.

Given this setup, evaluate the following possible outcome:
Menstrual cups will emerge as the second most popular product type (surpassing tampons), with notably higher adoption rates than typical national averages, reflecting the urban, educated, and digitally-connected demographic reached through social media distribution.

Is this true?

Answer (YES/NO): YES